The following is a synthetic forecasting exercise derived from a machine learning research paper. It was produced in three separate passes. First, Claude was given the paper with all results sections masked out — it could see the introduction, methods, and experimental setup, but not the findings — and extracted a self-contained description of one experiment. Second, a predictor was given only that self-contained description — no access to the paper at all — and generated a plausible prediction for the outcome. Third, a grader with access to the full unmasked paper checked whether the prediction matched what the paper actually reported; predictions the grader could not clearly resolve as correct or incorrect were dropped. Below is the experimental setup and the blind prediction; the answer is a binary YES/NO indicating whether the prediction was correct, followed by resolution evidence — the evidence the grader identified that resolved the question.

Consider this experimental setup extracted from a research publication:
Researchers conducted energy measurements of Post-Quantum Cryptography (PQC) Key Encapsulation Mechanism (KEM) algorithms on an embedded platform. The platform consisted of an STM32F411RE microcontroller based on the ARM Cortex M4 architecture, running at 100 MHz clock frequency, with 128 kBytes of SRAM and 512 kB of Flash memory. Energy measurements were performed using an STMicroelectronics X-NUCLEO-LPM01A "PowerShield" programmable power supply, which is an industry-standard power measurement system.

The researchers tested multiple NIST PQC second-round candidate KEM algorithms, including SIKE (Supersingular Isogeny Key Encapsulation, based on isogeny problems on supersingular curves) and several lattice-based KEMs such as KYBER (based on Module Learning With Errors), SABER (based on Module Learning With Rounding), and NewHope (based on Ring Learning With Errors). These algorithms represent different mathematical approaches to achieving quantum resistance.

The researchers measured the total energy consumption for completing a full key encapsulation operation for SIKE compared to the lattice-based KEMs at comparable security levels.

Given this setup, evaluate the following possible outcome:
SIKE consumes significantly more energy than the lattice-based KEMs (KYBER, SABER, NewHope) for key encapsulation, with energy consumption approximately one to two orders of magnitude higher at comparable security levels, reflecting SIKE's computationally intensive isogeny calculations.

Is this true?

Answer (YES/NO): YES